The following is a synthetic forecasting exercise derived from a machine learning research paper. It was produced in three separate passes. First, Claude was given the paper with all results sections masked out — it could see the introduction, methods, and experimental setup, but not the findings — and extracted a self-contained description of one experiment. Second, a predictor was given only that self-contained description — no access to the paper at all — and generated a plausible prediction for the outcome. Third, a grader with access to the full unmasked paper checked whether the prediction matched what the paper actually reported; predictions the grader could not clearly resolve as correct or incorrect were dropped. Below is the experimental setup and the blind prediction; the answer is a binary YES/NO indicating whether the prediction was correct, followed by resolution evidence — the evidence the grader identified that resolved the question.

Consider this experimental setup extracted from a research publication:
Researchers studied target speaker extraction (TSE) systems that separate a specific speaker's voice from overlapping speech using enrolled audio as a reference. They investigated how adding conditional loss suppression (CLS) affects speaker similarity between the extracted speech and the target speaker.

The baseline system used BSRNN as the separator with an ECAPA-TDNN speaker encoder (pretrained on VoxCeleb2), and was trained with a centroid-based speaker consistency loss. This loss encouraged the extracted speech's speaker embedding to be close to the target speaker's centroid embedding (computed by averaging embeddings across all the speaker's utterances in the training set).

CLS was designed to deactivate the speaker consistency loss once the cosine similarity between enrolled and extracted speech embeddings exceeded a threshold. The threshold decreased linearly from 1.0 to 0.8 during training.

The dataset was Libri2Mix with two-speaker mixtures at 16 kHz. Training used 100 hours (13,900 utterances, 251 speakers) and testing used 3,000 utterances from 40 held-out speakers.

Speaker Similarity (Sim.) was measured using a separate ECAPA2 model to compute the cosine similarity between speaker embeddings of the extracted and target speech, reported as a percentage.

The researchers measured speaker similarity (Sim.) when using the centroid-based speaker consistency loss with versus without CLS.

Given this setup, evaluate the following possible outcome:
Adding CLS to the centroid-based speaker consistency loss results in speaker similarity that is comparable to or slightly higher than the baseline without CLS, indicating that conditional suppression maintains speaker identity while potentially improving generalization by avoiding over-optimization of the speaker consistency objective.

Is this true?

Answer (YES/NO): NO